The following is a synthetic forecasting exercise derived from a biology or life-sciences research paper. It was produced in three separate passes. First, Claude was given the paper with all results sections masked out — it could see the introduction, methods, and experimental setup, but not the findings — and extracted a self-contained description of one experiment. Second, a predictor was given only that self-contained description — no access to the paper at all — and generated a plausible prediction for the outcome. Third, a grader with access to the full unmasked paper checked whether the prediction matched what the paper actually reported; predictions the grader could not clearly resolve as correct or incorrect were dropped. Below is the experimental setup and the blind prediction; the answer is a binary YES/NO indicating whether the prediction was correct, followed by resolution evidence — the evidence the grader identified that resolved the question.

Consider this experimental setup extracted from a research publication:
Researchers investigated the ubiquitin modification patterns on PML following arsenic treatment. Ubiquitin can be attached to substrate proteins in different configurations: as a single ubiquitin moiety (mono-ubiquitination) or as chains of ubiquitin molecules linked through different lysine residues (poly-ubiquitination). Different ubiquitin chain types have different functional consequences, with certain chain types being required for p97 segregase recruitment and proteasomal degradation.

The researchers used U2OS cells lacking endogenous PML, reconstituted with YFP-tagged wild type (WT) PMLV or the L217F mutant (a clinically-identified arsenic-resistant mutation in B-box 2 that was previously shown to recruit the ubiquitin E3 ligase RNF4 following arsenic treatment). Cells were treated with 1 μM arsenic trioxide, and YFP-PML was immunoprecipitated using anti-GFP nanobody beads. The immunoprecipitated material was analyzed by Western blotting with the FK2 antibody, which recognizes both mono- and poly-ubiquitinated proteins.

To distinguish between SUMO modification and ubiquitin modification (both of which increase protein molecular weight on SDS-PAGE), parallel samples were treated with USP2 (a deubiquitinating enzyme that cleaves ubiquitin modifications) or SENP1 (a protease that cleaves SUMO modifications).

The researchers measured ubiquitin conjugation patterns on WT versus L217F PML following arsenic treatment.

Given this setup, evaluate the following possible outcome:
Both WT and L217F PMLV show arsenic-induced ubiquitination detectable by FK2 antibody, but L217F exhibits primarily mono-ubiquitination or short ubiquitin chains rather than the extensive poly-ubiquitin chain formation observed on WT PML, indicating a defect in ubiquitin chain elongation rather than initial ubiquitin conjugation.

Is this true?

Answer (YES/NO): YES